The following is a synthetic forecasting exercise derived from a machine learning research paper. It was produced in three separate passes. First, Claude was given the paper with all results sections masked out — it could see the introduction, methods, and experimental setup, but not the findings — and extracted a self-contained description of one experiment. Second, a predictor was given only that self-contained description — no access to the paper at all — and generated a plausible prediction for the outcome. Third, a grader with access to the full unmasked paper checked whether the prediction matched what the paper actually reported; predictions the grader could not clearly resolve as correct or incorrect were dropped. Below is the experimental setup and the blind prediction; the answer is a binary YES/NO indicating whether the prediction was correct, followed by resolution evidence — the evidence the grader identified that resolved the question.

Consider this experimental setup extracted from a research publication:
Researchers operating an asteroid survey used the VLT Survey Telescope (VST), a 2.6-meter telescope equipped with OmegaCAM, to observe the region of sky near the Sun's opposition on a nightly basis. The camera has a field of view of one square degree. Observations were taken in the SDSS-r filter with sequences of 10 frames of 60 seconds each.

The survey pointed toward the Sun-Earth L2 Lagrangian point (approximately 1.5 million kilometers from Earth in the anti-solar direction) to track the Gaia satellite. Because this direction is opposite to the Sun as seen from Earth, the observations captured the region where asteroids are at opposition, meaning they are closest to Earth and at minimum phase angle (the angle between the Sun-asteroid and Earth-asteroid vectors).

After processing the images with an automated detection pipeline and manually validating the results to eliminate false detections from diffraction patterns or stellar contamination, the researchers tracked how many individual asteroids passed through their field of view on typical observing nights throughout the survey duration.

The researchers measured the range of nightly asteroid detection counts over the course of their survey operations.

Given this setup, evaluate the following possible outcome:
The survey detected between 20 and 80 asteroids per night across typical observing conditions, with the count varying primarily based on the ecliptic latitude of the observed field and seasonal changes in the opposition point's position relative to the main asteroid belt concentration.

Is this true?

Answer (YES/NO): NO